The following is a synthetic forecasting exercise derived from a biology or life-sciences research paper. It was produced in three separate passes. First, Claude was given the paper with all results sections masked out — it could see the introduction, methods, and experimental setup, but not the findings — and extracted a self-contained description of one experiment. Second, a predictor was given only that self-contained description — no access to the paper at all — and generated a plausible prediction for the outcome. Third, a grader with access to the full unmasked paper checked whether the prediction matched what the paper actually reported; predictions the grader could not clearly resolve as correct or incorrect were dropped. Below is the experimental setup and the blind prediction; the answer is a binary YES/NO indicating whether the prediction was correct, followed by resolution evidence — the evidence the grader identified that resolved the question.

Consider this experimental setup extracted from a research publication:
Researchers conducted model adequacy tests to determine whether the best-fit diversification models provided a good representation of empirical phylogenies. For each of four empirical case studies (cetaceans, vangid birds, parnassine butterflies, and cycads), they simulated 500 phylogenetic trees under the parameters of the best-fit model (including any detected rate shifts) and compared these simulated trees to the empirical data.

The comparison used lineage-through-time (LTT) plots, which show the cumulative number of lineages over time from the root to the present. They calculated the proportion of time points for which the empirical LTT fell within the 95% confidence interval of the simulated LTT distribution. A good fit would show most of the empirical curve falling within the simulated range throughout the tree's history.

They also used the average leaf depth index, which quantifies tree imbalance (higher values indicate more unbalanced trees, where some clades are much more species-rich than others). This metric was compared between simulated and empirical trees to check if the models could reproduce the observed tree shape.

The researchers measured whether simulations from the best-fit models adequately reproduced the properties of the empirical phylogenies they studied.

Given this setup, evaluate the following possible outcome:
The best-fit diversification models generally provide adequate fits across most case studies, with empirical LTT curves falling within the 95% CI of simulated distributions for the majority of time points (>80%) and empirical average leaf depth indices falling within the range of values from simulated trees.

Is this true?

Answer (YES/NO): YES